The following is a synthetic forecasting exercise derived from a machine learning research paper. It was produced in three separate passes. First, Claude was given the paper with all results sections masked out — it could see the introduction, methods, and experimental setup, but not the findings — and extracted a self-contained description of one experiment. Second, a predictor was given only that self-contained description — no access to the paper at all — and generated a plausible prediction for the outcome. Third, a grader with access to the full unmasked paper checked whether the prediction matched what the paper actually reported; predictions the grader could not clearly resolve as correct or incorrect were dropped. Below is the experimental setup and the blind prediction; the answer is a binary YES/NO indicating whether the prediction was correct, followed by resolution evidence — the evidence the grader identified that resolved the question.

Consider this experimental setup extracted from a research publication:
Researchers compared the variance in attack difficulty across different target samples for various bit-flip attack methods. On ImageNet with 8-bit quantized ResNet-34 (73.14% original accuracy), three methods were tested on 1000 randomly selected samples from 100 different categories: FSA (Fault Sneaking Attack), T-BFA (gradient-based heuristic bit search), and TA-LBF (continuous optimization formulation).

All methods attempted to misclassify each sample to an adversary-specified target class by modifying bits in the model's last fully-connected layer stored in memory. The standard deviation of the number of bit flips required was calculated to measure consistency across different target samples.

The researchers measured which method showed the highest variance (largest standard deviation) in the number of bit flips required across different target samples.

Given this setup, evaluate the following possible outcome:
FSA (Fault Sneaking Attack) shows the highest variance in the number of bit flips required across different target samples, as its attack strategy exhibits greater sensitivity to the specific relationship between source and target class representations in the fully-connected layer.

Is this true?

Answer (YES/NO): NO